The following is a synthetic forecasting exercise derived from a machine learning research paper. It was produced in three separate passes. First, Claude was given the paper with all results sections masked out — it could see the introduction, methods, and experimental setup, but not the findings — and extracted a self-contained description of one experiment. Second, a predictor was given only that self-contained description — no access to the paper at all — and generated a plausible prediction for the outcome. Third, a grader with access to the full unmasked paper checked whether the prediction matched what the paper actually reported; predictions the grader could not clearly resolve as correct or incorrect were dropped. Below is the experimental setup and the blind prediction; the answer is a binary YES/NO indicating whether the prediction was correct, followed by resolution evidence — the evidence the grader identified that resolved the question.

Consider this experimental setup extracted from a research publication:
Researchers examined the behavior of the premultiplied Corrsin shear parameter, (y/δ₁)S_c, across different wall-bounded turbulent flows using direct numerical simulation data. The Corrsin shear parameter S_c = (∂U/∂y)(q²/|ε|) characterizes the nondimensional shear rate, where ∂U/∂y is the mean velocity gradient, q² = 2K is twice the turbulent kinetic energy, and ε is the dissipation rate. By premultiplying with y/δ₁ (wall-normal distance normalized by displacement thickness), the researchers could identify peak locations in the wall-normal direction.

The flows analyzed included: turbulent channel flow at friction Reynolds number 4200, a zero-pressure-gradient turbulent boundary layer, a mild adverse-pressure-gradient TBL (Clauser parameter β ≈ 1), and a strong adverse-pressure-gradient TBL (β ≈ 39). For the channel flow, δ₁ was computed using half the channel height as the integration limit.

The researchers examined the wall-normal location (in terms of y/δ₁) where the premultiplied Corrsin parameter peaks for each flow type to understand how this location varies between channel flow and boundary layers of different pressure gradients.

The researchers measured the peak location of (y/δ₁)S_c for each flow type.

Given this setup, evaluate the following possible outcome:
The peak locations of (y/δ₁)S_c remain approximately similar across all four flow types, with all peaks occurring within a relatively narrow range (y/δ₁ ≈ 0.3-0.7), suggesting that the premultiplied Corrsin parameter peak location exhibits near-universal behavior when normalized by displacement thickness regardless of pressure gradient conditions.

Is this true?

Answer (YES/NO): NO